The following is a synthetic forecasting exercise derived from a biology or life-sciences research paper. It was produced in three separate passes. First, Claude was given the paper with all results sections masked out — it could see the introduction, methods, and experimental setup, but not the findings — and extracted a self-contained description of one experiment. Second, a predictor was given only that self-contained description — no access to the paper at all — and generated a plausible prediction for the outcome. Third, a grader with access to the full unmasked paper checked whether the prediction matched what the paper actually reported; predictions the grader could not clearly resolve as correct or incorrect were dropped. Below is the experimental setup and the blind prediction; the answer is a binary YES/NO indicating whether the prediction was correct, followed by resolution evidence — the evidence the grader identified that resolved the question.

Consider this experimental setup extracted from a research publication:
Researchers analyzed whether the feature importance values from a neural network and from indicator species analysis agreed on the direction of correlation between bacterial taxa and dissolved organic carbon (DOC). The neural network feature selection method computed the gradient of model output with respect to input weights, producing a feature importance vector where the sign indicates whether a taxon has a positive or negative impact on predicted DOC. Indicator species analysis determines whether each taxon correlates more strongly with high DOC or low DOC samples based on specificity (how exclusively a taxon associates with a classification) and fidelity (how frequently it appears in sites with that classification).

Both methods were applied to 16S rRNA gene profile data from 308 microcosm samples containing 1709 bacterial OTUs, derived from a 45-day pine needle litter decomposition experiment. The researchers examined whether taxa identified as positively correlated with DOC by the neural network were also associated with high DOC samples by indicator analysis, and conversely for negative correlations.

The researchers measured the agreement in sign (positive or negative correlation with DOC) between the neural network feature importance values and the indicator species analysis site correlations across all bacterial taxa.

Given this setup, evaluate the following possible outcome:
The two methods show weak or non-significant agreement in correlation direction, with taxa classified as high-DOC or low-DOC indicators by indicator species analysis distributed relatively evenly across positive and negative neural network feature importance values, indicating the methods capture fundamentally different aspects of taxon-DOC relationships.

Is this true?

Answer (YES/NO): NO